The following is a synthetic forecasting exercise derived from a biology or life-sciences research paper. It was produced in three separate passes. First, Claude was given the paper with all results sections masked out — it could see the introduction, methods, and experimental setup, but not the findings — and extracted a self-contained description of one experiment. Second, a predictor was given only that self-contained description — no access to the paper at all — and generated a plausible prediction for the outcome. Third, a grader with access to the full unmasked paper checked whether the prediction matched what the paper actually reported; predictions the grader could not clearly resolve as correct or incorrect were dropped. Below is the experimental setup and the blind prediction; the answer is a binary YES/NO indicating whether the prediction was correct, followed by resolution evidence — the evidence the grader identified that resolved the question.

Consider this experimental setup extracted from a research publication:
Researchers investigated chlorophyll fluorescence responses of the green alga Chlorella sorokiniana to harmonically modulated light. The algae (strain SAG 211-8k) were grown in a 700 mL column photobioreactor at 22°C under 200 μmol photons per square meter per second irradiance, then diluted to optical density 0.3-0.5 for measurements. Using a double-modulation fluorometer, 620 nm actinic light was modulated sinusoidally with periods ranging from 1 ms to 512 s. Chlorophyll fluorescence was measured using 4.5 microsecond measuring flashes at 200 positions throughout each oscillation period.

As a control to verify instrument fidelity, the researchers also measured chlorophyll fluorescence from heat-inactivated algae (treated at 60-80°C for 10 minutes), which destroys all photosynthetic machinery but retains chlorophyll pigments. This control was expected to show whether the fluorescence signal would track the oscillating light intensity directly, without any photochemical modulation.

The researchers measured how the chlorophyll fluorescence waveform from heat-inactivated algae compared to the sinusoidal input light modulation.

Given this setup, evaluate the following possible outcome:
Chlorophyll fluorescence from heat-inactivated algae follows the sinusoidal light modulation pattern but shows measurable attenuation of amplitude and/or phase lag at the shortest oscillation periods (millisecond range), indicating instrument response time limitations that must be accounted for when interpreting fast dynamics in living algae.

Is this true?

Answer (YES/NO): NO